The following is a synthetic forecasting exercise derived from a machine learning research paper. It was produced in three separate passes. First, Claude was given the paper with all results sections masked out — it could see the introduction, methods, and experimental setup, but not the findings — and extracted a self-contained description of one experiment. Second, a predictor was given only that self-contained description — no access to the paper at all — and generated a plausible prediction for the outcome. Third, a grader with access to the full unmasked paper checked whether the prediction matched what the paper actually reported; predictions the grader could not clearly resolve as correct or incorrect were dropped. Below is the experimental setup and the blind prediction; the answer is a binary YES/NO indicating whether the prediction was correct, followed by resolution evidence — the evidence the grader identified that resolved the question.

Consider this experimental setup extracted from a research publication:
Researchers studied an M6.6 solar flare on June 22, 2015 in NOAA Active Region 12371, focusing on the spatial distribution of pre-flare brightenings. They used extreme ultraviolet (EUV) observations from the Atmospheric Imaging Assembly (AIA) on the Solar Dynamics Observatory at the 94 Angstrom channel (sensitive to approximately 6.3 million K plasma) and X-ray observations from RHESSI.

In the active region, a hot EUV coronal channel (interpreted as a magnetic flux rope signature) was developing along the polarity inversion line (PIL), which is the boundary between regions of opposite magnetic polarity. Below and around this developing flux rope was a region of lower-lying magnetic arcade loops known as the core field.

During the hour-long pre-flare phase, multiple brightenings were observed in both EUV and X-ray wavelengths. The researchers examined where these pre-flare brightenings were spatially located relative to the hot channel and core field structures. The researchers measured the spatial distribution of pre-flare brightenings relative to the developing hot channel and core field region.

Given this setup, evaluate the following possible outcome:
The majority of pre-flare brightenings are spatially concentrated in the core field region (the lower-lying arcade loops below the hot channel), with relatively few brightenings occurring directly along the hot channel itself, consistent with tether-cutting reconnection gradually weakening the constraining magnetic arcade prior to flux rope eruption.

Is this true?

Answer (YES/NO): NO